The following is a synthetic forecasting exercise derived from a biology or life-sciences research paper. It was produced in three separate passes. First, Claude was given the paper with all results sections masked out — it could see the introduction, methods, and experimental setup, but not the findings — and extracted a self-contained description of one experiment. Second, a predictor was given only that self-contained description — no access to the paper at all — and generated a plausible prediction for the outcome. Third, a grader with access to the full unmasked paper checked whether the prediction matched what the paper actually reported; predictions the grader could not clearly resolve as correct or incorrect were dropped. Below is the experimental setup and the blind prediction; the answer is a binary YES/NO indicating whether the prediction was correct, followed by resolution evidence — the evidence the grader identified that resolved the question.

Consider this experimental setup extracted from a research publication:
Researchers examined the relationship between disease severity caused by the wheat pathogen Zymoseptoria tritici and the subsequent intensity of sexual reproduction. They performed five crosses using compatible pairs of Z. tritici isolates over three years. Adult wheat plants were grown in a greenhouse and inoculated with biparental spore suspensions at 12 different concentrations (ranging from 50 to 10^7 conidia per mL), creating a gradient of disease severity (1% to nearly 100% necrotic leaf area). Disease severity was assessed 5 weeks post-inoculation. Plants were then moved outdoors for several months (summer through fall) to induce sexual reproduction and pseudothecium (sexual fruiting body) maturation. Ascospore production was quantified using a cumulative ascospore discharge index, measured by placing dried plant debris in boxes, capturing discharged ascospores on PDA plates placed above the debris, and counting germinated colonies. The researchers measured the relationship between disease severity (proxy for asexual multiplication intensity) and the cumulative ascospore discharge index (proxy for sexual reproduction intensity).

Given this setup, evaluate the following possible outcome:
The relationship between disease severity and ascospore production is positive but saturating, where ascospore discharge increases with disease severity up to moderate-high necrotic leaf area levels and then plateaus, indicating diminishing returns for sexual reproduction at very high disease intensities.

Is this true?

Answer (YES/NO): NO